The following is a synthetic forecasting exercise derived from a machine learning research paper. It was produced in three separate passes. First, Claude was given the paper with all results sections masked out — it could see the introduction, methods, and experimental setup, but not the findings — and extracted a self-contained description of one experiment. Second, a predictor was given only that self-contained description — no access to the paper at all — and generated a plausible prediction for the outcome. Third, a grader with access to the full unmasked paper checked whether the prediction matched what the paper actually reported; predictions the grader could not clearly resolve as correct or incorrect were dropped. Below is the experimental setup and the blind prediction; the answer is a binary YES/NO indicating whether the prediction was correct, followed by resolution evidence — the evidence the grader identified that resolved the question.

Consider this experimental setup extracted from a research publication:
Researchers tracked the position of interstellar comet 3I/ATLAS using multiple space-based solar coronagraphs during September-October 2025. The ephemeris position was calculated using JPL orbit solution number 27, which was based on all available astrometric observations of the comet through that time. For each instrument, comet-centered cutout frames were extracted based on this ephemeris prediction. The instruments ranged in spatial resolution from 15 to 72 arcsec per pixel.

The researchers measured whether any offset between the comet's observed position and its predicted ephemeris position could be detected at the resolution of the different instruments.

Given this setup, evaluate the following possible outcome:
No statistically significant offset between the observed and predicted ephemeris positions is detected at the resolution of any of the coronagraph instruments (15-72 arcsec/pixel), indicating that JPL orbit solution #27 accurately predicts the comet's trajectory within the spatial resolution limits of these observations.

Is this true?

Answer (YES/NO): YES